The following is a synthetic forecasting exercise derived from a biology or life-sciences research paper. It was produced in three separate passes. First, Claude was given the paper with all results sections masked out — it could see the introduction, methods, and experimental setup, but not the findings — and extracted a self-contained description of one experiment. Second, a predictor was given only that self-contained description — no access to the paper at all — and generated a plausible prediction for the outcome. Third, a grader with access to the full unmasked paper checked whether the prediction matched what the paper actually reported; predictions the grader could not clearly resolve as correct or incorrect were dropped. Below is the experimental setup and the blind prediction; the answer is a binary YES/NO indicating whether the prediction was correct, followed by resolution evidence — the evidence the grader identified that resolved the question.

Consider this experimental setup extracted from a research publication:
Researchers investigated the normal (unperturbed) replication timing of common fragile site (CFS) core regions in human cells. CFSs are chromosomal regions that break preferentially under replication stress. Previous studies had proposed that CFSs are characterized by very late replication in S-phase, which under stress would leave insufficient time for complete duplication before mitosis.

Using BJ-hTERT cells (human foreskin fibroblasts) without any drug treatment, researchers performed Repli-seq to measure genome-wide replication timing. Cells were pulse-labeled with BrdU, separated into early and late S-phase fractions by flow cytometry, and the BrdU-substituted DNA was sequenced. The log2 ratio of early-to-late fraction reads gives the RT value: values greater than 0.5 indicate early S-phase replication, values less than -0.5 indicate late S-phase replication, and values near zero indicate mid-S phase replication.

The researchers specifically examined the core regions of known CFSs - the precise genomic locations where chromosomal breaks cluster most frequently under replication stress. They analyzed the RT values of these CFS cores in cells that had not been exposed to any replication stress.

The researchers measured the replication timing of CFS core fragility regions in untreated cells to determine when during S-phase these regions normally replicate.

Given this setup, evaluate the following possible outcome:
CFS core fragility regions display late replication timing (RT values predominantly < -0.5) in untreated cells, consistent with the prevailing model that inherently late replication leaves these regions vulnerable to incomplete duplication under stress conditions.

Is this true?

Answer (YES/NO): NO